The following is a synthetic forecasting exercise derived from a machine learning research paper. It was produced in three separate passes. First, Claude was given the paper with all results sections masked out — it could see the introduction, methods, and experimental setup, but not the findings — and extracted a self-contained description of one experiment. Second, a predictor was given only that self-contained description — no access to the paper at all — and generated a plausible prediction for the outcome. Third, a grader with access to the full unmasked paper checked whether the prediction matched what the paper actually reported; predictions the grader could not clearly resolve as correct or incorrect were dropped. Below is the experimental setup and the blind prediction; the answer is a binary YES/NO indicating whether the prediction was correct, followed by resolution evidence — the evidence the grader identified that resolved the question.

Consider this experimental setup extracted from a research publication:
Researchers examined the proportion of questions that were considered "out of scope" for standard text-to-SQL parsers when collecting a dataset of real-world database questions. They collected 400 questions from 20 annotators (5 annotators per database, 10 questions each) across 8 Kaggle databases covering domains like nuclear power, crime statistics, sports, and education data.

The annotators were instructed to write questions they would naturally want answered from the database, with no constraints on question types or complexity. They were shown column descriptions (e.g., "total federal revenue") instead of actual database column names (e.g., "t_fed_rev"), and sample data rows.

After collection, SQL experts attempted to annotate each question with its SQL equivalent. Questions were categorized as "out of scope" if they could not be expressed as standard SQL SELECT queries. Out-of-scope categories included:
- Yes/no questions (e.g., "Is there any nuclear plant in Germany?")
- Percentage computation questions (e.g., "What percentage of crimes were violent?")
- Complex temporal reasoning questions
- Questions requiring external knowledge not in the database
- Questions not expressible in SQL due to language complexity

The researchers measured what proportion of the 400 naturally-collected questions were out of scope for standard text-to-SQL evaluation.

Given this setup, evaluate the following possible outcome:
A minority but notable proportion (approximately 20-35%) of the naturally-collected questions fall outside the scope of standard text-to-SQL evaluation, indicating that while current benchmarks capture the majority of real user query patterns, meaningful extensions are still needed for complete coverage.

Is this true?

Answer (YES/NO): YES